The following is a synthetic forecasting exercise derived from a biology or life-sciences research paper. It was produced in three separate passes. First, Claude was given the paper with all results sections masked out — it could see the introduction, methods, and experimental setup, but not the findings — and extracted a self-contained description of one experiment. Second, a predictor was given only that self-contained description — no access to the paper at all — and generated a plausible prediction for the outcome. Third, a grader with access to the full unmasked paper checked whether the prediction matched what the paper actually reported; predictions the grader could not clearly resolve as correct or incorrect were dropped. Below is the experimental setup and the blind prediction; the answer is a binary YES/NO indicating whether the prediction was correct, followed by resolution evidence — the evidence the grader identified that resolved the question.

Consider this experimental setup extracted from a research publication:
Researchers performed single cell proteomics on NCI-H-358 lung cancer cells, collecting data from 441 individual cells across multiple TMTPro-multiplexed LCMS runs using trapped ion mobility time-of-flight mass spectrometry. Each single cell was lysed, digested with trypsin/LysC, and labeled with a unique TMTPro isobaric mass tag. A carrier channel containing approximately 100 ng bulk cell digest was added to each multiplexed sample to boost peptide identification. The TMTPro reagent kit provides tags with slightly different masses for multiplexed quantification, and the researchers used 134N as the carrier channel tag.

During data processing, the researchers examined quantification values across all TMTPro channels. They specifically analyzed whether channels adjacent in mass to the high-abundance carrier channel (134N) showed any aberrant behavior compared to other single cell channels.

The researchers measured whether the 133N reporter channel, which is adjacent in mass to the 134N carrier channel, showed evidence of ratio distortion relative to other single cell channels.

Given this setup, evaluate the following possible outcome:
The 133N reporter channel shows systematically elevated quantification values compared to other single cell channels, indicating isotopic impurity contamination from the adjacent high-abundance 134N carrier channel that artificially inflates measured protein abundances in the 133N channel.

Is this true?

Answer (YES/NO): YES